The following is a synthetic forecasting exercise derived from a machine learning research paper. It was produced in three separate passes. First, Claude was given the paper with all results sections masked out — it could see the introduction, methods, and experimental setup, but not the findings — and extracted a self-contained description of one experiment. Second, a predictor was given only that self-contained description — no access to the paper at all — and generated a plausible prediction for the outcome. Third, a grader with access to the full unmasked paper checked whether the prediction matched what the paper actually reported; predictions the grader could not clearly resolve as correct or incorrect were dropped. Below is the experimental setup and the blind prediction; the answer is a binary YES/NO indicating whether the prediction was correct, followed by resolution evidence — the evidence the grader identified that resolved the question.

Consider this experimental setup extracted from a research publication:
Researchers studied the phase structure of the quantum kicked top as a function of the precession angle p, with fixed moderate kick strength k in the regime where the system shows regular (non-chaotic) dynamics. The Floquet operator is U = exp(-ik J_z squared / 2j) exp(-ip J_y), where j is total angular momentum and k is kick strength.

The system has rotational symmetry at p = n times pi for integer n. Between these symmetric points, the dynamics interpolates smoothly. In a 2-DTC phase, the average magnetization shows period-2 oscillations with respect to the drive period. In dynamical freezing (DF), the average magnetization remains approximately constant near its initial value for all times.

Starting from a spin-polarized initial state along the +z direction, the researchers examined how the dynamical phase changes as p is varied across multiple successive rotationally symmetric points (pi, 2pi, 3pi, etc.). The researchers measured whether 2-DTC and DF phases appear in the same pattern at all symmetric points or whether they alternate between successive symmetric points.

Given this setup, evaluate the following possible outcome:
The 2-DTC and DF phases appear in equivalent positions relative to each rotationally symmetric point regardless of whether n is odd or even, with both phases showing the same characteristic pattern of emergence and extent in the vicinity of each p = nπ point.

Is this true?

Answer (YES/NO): NO